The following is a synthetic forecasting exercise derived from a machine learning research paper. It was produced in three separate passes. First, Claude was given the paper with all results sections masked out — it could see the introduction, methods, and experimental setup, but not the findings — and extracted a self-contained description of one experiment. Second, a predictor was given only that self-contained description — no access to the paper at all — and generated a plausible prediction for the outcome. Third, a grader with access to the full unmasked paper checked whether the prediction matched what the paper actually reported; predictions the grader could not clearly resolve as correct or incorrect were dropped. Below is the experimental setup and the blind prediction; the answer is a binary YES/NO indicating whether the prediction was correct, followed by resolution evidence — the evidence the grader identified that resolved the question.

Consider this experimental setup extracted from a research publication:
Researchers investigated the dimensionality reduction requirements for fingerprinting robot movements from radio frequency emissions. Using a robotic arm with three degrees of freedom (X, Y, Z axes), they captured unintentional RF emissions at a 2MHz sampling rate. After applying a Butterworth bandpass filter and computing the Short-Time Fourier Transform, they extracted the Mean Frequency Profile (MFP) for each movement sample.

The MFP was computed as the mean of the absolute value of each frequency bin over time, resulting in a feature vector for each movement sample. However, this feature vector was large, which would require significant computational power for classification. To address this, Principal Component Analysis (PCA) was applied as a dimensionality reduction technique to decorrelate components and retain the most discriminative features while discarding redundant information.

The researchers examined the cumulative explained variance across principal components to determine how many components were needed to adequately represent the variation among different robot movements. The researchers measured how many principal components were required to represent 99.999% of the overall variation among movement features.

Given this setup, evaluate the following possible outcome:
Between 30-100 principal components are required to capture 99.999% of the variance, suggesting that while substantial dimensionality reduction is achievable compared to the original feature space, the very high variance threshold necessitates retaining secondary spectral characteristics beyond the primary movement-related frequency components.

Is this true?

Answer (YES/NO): NO